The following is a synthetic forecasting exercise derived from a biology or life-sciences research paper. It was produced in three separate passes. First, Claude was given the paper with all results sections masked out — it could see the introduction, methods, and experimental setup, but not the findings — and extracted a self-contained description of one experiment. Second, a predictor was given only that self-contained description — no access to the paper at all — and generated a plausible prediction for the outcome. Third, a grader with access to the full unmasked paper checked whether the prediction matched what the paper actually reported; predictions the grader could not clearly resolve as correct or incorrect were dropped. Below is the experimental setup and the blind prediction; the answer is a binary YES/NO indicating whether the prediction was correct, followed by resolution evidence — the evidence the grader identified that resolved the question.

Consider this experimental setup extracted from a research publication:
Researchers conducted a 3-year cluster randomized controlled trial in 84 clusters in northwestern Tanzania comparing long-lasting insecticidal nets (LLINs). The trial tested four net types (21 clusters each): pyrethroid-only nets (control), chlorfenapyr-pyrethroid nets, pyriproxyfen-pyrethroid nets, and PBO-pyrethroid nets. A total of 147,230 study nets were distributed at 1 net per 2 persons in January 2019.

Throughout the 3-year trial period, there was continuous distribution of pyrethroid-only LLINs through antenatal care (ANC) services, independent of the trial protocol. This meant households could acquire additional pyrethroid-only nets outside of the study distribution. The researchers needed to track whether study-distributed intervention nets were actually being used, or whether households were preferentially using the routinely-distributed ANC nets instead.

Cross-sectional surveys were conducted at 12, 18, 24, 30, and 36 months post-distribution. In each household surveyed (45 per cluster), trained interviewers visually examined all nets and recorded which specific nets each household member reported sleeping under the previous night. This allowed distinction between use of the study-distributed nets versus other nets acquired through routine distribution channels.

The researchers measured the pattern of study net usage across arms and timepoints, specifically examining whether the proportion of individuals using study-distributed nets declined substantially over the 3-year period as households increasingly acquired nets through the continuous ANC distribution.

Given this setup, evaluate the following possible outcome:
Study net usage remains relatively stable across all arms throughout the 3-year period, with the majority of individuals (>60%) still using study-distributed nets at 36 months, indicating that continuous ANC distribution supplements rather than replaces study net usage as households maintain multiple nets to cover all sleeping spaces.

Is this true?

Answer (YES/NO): NO